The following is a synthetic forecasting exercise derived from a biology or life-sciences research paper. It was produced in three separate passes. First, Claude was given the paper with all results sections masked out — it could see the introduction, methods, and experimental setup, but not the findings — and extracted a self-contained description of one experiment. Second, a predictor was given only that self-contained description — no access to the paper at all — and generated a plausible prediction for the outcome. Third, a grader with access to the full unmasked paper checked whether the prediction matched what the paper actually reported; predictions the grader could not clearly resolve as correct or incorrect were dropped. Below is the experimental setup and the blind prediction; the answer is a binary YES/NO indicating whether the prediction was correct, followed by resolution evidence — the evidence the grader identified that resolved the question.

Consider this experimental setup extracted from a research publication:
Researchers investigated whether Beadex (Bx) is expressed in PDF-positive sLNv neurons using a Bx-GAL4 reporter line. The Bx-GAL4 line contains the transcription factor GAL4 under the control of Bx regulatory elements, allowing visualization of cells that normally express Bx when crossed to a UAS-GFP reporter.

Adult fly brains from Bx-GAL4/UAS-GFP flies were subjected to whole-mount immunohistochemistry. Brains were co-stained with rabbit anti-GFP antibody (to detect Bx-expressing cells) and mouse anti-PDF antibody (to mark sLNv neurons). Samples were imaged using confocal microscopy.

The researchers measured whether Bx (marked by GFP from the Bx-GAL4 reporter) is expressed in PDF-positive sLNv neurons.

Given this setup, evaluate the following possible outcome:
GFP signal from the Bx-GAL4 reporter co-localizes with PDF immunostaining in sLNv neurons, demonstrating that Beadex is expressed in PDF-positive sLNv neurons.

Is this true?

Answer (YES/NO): YES